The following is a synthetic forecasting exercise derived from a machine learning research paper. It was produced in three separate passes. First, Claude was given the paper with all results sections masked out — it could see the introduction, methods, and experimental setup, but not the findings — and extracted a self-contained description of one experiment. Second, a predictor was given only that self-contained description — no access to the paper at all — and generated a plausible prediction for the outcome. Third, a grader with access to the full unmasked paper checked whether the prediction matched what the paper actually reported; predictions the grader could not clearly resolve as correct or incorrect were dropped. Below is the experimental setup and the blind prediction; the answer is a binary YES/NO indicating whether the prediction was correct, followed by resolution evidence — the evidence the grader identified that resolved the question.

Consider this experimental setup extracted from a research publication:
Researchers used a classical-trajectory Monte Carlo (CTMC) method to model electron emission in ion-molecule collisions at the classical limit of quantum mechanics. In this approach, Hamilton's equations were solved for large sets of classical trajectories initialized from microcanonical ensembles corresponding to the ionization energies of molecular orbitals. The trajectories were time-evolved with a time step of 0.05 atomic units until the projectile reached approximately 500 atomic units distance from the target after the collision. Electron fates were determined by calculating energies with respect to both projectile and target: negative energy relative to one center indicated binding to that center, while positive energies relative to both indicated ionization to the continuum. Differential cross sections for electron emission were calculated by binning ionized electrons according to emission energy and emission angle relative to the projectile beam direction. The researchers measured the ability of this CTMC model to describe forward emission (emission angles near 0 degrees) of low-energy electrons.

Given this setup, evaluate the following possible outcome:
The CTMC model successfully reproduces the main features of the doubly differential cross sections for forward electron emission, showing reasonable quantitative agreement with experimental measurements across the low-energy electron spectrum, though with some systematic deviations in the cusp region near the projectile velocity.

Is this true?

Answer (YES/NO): NO